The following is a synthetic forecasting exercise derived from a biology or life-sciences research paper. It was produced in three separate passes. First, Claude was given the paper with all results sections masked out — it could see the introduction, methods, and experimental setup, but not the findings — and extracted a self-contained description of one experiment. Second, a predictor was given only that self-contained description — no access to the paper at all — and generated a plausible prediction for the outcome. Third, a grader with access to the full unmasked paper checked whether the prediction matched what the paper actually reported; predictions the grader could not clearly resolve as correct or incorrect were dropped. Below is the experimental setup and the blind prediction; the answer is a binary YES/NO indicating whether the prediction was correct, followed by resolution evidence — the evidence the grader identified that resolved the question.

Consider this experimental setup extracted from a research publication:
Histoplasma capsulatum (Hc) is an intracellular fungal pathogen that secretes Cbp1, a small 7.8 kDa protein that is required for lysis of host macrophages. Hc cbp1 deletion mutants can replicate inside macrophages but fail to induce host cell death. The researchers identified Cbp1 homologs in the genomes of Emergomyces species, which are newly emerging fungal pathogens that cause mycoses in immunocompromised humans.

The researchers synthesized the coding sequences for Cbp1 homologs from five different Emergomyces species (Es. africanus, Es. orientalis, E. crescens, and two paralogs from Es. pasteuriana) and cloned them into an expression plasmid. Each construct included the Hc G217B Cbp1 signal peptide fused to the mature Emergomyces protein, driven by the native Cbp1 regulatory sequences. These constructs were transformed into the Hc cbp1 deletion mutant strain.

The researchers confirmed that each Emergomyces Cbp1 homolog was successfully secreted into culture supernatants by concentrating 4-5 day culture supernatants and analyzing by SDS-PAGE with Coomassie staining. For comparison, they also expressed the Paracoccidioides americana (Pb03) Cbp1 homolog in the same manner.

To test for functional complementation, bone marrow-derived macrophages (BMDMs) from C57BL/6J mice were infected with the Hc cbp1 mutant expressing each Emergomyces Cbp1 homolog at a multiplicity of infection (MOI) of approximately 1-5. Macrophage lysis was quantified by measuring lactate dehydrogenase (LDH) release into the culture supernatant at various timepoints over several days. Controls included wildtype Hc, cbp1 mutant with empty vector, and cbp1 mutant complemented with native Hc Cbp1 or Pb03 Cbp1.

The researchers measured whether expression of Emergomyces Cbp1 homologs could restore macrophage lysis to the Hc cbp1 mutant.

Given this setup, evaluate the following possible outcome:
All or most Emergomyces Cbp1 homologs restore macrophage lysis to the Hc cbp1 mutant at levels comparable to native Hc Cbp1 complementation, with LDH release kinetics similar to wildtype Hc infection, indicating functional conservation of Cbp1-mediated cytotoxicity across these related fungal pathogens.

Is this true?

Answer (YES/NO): NO